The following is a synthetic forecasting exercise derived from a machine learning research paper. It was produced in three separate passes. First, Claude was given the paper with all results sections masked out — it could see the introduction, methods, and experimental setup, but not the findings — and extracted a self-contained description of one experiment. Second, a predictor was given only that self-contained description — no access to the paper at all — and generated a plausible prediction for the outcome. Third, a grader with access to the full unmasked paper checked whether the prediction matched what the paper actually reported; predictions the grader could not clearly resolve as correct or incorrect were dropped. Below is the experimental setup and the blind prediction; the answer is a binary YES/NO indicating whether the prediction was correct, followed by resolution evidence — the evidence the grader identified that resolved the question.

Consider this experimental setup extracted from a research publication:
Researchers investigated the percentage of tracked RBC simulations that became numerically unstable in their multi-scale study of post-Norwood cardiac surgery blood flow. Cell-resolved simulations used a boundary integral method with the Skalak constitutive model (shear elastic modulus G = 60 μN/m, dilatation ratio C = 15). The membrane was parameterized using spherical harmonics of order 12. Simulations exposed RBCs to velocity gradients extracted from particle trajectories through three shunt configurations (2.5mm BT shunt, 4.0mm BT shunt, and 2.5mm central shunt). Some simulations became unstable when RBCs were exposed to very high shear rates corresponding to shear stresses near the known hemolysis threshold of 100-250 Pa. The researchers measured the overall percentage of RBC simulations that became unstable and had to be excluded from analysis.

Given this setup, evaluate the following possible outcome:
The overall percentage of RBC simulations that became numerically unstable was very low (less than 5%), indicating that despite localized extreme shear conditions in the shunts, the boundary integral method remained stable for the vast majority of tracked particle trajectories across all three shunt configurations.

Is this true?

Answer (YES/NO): NO